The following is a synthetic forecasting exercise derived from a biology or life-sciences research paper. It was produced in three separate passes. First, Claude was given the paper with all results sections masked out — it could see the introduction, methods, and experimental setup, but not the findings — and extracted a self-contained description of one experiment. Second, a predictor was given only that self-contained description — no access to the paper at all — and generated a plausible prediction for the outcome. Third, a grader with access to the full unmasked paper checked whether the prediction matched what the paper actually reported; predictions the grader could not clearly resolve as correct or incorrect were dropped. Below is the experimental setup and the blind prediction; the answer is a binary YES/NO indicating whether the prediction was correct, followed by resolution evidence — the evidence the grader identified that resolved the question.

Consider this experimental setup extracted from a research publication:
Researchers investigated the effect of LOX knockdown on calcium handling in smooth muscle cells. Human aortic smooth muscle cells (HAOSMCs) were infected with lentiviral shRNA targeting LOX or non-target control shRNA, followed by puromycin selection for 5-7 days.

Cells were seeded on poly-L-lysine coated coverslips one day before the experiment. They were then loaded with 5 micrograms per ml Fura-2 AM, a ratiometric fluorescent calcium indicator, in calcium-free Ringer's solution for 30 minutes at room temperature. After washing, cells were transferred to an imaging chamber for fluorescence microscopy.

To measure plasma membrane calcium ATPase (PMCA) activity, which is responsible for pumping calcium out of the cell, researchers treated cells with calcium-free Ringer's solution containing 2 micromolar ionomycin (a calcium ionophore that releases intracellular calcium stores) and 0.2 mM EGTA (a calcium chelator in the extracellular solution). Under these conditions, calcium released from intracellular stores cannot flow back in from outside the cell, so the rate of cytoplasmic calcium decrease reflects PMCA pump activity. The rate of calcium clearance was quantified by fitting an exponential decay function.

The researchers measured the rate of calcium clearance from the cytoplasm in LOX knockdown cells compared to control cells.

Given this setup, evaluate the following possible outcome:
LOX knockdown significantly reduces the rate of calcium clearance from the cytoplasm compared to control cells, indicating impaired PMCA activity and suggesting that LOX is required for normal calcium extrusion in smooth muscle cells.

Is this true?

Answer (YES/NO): YES